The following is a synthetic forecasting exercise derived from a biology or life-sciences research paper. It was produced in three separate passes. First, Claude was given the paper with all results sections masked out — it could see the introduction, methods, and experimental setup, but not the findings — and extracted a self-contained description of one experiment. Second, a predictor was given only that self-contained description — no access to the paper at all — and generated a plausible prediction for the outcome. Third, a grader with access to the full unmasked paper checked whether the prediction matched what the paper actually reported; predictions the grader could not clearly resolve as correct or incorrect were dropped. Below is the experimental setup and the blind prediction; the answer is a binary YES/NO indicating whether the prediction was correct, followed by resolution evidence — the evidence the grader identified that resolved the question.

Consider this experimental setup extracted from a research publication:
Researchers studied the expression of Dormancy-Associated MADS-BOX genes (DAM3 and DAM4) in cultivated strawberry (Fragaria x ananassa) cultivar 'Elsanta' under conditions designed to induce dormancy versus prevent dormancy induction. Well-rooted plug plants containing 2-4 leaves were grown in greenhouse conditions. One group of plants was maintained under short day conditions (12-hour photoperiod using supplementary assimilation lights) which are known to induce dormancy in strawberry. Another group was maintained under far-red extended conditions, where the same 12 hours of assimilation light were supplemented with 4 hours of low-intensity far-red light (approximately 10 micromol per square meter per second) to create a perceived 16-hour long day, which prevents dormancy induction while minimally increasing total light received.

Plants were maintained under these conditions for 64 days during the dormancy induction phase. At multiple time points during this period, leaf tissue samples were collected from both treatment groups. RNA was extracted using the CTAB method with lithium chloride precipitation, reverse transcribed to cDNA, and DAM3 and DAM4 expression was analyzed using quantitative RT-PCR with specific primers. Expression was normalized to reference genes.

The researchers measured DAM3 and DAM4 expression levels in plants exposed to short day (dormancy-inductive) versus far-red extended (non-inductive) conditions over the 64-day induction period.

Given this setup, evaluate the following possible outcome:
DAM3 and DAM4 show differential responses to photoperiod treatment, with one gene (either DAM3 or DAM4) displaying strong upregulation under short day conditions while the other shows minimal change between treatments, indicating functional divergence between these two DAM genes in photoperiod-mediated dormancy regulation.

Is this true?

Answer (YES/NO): NO